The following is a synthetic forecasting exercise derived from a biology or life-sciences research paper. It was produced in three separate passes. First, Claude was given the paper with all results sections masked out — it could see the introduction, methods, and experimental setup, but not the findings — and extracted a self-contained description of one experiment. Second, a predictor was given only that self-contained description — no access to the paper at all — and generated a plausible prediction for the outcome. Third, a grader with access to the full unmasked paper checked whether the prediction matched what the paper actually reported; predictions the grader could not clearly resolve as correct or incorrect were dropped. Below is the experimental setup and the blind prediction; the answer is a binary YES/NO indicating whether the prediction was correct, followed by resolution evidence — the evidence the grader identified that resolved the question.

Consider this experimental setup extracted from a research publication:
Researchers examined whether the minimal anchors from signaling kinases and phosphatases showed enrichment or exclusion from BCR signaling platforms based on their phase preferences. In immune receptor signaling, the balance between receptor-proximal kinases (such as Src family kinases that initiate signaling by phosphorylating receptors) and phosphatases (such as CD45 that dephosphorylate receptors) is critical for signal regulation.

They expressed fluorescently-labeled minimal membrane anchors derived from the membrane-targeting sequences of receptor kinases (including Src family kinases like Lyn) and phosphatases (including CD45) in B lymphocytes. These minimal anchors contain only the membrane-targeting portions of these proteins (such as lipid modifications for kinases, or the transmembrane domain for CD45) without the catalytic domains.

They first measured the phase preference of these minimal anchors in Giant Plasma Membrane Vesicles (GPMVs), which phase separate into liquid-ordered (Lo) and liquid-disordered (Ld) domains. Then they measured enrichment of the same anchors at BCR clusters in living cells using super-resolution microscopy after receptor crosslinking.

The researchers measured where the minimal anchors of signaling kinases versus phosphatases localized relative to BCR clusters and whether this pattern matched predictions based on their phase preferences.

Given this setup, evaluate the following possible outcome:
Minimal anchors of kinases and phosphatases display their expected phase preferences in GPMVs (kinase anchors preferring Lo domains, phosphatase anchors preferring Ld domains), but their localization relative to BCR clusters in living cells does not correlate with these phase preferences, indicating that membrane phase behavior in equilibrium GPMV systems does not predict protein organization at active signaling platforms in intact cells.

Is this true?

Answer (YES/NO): NO